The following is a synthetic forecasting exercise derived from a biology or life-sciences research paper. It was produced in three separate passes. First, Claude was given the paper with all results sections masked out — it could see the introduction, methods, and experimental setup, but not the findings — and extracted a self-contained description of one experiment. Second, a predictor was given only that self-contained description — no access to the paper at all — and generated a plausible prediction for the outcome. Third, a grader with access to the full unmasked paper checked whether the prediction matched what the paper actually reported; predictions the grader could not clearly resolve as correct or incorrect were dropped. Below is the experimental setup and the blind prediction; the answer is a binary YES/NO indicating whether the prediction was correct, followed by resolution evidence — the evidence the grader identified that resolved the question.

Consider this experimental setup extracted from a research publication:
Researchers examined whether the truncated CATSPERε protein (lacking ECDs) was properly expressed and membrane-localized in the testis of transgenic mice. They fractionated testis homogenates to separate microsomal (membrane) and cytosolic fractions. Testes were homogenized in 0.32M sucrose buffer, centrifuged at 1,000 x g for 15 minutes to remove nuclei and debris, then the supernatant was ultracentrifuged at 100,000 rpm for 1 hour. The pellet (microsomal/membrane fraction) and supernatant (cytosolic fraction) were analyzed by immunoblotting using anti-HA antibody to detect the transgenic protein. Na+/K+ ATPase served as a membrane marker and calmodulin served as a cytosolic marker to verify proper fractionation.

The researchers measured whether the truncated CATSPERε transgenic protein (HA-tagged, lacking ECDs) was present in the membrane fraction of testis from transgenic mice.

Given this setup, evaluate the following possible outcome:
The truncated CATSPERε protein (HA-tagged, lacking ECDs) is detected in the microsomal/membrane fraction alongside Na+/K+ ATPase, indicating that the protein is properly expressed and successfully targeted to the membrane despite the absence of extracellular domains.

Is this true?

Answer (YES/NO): YES